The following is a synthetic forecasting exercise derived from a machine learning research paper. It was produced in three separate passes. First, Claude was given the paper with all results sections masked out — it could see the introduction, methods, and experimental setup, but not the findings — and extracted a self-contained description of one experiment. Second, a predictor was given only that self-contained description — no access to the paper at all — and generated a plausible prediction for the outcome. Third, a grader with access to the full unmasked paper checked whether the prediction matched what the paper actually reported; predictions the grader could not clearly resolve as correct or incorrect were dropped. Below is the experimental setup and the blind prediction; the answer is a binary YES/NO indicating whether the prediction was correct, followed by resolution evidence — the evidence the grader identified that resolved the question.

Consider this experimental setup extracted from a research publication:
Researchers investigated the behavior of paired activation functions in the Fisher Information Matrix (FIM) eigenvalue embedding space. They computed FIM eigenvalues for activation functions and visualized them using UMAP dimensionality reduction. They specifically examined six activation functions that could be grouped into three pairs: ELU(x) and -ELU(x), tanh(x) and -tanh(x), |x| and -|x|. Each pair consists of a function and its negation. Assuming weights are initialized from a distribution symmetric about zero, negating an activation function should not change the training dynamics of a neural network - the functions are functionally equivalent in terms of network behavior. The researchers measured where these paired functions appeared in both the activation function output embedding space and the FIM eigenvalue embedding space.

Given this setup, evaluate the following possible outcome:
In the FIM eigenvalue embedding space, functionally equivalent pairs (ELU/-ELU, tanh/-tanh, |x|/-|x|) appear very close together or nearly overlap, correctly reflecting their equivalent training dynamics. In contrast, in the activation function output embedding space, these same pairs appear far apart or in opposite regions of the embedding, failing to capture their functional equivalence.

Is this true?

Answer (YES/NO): YES